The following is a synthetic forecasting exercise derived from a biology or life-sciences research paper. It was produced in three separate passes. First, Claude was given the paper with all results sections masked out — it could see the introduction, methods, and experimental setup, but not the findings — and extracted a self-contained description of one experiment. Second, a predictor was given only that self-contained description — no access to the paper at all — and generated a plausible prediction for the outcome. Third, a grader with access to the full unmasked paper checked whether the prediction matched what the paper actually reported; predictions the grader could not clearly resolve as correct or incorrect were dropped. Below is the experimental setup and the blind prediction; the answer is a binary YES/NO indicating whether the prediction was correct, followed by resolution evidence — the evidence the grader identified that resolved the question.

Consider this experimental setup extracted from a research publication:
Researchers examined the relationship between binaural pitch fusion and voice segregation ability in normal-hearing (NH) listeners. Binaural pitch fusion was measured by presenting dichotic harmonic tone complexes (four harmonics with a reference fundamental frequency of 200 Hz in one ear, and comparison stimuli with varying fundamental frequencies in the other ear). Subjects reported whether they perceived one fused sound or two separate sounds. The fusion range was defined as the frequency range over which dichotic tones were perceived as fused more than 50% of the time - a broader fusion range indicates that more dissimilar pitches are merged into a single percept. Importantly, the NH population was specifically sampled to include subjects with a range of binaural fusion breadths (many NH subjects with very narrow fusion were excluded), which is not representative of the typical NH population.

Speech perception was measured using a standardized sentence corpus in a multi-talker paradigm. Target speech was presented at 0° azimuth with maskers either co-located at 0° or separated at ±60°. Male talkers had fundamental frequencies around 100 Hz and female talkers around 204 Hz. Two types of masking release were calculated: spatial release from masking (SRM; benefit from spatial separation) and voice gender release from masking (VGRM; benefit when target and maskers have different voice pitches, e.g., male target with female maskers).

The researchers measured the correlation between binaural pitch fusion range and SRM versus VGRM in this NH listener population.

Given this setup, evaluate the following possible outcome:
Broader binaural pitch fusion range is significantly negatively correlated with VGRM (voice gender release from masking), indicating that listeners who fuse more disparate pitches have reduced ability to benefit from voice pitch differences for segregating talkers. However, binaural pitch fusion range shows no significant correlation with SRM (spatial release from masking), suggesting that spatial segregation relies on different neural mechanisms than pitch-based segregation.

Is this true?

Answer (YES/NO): YES